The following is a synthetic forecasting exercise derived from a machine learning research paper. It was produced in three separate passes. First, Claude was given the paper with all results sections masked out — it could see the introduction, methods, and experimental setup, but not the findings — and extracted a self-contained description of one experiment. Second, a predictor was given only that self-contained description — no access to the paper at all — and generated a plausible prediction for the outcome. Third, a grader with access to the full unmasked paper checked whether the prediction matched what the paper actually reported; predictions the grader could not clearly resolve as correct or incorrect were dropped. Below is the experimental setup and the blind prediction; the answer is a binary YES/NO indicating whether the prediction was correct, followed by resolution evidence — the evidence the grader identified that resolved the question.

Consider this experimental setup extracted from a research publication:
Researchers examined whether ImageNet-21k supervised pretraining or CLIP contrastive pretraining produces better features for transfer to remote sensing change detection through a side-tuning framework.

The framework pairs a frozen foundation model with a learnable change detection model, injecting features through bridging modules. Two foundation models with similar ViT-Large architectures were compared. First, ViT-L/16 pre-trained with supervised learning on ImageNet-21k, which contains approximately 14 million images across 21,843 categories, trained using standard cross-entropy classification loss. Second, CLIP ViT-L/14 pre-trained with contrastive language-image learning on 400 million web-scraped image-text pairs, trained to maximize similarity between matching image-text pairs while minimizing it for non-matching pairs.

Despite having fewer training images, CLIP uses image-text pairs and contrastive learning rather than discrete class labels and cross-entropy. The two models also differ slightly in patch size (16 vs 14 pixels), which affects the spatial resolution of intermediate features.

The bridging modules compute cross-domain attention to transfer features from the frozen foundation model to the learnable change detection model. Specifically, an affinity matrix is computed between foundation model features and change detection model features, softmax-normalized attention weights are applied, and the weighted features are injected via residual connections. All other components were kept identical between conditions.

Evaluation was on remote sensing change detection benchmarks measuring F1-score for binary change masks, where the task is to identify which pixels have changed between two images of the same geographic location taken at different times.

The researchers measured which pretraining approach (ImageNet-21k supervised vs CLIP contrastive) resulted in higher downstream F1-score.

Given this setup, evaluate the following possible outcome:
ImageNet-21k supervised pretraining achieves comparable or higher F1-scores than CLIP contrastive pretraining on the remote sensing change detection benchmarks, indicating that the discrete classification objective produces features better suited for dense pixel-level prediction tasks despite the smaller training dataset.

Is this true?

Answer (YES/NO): NO